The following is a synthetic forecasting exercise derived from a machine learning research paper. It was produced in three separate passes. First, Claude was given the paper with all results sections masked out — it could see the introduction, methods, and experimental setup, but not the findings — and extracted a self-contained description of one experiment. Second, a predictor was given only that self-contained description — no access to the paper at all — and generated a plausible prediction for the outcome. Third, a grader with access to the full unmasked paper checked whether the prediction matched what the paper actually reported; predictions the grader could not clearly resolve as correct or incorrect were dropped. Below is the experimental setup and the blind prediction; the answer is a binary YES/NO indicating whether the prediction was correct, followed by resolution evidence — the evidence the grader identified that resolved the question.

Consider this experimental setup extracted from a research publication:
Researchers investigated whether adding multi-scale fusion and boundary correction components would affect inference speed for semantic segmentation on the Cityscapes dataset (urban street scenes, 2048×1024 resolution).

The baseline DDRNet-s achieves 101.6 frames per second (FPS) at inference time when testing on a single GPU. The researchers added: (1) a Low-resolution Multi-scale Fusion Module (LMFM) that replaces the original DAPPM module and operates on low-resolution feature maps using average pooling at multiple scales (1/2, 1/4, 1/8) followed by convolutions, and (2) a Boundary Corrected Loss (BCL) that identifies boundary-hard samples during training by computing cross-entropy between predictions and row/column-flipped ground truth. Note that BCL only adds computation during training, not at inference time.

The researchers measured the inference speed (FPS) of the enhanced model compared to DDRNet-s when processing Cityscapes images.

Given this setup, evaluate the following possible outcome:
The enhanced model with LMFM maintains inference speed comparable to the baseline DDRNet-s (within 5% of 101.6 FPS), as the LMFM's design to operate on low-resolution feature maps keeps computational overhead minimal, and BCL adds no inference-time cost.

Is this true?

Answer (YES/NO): YES